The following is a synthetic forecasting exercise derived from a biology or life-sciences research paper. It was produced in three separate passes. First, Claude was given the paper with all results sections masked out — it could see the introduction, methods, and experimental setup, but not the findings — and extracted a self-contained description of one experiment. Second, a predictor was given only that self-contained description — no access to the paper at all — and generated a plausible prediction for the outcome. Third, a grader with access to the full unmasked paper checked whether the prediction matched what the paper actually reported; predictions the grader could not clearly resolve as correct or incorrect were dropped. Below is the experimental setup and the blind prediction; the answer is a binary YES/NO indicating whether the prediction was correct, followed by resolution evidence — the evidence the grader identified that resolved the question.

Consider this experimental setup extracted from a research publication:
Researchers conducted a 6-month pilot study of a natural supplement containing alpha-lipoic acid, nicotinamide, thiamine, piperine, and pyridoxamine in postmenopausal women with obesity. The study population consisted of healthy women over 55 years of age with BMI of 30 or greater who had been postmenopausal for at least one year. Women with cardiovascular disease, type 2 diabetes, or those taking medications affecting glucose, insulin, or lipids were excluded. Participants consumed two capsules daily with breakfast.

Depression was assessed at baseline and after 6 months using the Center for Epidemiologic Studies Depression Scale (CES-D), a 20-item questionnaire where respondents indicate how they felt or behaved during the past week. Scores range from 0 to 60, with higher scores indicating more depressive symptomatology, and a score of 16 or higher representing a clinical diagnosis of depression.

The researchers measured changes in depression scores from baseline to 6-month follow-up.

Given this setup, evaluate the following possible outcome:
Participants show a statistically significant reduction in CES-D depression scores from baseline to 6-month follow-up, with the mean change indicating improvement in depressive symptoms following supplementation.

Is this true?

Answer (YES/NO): NO